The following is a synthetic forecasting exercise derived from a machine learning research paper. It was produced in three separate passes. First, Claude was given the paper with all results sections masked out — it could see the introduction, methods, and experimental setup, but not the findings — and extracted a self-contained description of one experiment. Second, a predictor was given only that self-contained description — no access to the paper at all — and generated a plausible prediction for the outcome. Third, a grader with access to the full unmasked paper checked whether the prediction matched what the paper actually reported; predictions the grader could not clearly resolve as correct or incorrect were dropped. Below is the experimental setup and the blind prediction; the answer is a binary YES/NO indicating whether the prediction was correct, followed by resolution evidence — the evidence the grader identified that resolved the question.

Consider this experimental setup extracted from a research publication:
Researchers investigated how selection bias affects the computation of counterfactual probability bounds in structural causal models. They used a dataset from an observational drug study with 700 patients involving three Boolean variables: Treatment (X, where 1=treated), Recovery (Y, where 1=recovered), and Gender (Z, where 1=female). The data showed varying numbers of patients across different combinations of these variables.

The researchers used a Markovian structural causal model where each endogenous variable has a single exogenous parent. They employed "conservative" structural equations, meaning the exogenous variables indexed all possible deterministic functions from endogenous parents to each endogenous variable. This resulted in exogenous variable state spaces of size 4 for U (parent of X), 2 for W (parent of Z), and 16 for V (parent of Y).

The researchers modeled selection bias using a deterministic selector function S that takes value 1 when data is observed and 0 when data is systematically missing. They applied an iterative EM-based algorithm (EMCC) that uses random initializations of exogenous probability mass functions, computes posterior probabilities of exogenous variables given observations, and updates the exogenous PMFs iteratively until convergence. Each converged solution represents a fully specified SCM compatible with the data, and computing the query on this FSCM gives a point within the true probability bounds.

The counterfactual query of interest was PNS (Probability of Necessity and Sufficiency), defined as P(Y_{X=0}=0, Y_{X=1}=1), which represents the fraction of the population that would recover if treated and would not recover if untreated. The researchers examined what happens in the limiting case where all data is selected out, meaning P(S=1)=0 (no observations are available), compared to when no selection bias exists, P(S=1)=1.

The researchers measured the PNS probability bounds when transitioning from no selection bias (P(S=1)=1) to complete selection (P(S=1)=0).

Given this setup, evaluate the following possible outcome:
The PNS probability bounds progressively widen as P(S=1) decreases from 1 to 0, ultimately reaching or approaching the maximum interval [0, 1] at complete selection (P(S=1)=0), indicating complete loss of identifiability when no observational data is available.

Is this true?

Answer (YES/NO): NO